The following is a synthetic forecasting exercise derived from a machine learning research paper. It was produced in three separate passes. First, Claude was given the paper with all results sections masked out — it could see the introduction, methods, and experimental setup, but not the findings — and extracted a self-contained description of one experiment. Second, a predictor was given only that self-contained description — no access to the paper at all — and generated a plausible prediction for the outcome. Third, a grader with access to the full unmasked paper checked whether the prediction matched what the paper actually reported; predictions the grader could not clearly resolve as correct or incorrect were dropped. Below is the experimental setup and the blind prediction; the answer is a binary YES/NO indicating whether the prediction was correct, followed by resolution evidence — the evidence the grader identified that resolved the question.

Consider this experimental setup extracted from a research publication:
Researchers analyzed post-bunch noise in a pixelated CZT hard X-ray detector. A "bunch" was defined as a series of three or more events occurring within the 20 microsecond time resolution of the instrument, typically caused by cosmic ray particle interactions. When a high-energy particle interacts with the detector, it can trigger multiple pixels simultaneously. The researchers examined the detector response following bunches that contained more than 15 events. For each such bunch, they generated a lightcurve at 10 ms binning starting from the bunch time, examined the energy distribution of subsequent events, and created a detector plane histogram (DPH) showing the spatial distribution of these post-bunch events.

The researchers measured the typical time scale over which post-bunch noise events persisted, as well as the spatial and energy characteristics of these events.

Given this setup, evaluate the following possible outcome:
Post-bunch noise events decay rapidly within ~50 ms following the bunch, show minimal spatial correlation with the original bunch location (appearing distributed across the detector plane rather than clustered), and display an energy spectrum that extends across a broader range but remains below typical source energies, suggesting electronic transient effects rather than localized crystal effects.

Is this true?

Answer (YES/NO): NO